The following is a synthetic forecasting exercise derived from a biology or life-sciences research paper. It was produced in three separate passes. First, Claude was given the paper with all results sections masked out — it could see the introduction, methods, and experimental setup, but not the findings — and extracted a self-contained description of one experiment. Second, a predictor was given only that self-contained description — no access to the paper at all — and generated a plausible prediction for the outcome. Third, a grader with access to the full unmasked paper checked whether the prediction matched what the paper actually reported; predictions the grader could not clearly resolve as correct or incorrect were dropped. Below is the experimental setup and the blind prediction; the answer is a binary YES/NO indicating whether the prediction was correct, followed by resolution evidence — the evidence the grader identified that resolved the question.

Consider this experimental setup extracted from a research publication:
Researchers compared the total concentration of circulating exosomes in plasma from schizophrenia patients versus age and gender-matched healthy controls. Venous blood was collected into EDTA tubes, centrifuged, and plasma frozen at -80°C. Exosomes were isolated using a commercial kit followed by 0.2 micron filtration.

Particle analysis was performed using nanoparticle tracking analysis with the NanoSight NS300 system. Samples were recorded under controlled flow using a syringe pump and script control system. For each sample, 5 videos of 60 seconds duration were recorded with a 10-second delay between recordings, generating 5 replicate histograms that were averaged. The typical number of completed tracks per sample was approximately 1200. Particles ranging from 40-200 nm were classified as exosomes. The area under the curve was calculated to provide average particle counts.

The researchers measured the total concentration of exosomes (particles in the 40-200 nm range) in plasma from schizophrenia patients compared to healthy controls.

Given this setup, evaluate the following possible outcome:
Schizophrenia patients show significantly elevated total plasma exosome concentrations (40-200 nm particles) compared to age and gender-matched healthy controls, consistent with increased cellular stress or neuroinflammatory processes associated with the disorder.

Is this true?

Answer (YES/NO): NO